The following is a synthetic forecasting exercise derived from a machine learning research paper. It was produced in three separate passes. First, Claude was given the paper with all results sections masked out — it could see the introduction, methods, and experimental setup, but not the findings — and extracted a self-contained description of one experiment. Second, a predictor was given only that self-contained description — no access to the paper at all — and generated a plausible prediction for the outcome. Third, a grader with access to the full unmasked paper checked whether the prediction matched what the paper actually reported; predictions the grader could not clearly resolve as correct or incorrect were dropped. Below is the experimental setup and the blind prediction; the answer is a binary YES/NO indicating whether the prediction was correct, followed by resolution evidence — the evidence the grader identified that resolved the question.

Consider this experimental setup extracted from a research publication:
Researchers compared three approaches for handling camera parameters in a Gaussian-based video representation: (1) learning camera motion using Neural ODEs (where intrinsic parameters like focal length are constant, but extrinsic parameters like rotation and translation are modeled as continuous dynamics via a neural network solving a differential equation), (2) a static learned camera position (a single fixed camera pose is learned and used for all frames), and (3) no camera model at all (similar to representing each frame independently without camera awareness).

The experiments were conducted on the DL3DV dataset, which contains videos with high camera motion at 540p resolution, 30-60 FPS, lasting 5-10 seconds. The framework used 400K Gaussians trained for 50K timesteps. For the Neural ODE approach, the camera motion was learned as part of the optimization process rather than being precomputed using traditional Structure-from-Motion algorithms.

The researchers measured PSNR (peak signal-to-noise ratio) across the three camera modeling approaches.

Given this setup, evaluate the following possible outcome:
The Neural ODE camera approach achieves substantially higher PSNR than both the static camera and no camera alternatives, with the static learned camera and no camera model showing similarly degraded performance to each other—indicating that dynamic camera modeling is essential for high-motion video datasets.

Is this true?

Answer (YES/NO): NO